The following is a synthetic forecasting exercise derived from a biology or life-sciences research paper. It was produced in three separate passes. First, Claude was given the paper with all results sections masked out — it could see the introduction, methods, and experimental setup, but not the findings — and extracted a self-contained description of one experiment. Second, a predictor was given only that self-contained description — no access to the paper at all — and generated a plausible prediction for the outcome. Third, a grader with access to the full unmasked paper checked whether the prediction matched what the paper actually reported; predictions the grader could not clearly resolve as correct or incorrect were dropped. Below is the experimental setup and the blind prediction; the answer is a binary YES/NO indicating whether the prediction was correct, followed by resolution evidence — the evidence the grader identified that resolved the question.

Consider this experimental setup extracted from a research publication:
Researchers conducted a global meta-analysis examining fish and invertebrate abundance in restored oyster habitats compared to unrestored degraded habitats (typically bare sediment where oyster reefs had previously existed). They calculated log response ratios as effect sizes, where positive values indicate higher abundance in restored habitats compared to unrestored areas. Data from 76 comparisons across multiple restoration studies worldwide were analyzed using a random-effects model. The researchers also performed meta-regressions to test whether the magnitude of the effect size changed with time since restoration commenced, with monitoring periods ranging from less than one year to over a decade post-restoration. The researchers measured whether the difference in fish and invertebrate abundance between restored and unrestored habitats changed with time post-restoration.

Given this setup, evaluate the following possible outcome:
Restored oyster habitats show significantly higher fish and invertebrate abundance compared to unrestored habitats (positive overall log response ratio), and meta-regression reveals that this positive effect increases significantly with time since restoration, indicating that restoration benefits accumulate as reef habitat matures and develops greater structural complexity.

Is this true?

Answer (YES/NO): NO